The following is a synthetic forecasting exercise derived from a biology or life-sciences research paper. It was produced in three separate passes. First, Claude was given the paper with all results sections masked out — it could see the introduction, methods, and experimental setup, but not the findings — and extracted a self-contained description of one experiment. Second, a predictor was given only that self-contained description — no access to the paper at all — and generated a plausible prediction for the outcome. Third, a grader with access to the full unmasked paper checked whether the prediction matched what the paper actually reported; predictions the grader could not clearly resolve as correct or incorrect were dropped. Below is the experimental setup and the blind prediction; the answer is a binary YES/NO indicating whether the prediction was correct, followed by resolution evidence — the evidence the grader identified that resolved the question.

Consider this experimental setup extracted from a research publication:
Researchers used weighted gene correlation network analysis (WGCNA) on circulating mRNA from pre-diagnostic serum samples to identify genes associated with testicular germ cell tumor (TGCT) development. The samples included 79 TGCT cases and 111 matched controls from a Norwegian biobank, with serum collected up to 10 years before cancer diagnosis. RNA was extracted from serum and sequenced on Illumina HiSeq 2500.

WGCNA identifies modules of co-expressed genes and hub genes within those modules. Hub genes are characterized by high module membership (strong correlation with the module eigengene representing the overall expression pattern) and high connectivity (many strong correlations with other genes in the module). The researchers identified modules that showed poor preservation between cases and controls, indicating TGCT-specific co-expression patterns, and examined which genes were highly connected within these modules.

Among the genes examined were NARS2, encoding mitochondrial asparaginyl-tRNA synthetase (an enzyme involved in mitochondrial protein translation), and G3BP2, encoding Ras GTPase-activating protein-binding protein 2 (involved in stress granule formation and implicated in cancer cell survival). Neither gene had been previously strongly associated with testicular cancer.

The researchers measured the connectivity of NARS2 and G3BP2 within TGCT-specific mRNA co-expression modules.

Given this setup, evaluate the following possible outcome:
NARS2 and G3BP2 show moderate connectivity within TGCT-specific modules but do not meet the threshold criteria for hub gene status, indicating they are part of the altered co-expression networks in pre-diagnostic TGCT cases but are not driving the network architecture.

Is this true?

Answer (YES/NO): NO